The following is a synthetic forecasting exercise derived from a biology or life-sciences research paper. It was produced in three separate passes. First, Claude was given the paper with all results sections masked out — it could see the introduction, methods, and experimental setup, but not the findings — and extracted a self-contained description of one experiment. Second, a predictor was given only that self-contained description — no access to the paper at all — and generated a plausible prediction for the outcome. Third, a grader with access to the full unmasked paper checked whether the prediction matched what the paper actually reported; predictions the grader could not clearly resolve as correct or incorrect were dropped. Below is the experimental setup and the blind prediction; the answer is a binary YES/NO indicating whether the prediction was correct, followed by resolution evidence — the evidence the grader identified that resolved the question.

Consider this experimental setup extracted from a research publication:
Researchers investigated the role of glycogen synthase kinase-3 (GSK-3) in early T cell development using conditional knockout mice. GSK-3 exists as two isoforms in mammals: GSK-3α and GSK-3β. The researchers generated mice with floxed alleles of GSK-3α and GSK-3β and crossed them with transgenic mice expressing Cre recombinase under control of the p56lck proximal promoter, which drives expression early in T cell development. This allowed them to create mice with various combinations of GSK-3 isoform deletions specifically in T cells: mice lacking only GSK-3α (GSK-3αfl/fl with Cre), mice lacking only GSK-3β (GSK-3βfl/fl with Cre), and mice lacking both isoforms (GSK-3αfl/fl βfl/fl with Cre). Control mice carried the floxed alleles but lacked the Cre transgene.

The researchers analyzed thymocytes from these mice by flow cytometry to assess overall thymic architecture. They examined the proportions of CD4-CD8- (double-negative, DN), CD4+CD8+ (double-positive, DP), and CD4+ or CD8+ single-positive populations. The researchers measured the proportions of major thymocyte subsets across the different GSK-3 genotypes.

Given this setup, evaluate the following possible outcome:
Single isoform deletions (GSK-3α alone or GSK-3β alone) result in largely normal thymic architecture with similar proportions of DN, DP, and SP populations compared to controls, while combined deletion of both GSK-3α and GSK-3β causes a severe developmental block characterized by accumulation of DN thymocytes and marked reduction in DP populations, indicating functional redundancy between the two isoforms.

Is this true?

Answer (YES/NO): NO